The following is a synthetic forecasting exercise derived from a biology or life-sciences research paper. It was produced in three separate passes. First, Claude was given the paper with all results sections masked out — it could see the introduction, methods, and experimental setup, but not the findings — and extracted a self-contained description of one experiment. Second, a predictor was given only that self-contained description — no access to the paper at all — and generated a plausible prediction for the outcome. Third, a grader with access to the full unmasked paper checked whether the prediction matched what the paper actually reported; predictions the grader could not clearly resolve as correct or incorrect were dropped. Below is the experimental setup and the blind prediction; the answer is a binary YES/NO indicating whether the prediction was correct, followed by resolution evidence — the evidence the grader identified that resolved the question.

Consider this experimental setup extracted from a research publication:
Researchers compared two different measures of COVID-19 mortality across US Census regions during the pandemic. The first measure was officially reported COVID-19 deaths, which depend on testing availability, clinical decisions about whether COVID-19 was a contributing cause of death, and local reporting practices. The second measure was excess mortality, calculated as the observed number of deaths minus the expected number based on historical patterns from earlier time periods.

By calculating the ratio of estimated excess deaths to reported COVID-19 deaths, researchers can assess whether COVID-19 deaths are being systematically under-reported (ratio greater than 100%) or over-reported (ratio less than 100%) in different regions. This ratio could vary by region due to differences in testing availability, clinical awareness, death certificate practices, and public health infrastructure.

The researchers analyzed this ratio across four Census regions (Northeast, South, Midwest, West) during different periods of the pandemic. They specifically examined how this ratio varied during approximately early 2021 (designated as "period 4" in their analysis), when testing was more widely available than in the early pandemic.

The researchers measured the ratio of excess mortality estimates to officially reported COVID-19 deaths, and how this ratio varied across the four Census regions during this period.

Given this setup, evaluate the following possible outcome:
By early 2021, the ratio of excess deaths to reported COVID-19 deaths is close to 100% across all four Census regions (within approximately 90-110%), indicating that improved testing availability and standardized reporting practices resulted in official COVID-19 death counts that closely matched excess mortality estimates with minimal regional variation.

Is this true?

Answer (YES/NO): NO